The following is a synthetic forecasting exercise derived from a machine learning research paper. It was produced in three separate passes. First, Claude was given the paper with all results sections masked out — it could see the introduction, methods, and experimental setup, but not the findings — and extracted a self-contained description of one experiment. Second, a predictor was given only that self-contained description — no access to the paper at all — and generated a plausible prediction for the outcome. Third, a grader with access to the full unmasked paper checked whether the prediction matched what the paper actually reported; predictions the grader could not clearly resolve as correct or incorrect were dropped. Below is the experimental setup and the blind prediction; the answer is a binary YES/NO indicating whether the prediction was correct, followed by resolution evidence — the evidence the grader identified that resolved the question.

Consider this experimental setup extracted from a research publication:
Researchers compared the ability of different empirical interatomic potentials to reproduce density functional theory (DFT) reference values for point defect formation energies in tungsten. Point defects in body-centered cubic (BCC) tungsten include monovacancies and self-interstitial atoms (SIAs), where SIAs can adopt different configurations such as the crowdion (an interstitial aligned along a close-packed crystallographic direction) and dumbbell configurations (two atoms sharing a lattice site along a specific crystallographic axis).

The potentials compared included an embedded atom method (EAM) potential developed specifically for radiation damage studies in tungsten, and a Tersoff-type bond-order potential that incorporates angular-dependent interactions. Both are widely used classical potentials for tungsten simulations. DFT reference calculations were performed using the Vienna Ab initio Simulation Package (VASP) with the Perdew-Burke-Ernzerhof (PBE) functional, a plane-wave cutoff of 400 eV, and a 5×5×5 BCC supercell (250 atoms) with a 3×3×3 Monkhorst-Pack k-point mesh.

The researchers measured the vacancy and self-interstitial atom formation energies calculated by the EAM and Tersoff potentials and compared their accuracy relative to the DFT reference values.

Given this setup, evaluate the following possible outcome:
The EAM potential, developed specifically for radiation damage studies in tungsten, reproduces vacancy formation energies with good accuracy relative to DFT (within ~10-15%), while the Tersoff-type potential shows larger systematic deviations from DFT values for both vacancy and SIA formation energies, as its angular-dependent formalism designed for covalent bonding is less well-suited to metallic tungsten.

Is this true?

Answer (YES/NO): YES